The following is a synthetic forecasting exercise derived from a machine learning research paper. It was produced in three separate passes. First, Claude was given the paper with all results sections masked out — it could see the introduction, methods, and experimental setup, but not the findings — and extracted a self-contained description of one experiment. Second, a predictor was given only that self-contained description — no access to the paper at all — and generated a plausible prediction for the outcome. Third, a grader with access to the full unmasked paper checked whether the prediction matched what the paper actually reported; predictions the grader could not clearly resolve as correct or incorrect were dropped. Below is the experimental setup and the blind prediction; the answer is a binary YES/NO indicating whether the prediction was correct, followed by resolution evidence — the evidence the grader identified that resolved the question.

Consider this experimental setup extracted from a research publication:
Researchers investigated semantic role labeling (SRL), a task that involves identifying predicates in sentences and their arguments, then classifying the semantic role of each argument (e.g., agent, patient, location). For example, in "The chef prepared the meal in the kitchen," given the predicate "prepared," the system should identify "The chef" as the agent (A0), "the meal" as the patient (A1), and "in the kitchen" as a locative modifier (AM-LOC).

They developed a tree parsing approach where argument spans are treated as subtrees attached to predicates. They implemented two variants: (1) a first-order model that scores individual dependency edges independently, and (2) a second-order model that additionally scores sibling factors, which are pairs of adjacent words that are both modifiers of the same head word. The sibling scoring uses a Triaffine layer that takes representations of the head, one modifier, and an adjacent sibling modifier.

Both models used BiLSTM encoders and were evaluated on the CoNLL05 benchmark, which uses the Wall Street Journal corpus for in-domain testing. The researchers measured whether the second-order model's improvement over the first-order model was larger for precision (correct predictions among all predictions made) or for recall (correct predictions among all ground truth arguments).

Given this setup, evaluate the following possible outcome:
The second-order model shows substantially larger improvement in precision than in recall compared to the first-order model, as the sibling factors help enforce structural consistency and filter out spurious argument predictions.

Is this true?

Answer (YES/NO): NO